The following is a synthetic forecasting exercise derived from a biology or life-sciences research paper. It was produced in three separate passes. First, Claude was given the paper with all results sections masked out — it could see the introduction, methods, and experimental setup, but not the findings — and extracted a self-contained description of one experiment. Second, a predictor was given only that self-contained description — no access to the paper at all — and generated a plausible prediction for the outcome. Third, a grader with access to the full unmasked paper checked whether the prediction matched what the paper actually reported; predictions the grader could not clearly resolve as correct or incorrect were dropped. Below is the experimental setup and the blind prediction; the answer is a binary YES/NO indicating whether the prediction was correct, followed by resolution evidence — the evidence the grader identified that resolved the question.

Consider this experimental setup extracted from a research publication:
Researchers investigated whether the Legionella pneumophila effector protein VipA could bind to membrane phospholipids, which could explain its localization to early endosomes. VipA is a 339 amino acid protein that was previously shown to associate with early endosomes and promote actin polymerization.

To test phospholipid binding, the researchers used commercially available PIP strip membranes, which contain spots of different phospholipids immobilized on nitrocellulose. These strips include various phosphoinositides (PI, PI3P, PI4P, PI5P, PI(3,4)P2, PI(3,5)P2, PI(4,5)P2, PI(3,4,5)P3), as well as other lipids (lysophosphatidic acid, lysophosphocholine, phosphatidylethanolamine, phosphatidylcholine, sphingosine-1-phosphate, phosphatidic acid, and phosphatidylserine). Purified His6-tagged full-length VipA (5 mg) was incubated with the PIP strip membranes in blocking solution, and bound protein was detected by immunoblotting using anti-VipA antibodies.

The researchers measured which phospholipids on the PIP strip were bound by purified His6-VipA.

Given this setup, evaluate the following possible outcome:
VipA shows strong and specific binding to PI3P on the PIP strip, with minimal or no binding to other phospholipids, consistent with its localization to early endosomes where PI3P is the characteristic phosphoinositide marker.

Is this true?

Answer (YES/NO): YES